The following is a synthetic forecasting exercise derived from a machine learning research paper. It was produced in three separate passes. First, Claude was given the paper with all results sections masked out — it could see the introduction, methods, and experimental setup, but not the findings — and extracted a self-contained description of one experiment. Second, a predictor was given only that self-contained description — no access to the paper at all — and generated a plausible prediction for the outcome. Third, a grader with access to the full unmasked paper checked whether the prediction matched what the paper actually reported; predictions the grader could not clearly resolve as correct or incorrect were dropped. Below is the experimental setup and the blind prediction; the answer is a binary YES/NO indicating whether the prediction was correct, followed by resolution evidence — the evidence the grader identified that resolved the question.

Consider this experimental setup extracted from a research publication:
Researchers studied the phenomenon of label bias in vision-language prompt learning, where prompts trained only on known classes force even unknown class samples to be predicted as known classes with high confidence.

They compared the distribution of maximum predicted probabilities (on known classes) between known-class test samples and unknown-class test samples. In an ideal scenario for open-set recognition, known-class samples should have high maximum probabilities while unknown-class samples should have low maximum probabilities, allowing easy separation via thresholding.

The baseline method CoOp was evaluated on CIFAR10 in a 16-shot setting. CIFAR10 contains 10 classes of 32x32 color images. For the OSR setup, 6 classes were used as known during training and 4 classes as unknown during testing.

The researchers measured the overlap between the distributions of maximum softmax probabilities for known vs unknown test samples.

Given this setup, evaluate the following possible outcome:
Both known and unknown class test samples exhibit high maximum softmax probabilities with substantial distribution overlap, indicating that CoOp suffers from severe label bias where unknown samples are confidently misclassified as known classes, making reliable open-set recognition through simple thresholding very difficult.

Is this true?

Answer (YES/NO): YES